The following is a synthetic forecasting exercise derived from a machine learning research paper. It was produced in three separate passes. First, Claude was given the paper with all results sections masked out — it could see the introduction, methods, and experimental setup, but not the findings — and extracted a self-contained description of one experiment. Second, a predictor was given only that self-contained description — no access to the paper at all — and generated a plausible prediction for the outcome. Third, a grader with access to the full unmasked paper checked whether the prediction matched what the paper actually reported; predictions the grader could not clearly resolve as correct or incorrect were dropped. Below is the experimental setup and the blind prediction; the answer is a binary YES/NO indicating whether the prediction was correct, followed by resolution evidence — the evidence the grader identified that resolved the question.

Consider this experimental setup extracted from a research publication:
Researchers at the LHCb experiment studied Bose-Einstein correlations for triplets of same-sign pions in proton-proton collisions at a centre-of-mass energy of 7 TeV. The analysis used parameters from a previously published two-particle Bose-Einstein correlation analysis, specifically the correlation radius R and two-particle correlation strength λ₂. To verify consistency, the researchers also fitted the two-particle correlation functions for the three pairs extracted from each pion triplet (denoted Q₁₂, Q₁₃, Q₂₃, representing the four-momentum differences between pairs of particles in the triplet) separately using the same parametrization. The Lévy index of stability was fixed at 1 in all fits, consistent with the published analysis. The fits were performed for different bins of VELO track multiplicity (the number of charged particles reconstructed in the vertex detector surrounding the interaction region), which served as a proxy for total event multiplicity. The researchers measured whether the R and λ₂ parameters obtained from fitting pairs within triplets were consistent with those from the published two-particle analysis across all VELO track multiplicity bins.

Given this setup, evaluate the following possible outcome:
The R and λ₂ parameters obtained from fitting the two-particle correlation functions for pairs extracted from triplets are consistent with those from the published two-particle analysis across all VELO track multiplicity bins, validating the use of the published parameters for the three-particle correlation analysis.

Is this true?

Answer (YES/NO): YES